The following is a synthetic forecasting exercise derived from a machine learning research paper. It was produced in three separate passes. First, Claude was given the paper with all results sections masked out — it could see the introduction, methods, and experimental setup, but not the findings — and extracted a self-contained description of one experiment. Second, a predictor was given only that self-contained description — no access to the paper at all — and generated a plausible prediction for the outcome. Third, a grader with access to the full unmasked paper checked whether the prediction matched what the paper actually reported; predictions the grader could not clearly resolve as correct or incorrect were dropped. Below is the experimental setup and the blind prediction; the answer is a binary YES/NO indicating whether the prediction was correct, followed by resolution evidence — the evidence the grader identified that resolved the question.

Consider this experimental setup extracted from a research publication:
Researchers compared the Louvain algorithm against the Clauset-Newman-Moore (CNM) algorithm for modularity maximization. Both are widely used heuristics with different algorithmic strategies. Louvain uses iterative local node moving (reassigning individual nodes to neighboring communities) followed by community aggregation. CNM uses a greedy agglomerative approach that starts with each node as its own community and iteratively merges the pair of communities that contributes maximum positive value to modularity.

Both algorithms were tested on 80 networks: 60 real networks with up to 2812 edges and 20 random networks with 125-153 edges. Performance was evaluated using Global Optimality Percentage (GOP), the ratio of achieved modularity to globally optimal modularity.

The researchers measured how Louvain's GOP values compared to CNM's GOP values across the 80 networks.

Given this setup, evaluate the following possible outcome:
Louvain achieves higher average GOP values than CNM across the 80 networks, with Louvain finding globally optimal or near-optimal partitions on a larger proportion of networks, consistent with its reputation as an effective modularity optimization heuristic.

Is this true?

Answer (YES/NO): YES